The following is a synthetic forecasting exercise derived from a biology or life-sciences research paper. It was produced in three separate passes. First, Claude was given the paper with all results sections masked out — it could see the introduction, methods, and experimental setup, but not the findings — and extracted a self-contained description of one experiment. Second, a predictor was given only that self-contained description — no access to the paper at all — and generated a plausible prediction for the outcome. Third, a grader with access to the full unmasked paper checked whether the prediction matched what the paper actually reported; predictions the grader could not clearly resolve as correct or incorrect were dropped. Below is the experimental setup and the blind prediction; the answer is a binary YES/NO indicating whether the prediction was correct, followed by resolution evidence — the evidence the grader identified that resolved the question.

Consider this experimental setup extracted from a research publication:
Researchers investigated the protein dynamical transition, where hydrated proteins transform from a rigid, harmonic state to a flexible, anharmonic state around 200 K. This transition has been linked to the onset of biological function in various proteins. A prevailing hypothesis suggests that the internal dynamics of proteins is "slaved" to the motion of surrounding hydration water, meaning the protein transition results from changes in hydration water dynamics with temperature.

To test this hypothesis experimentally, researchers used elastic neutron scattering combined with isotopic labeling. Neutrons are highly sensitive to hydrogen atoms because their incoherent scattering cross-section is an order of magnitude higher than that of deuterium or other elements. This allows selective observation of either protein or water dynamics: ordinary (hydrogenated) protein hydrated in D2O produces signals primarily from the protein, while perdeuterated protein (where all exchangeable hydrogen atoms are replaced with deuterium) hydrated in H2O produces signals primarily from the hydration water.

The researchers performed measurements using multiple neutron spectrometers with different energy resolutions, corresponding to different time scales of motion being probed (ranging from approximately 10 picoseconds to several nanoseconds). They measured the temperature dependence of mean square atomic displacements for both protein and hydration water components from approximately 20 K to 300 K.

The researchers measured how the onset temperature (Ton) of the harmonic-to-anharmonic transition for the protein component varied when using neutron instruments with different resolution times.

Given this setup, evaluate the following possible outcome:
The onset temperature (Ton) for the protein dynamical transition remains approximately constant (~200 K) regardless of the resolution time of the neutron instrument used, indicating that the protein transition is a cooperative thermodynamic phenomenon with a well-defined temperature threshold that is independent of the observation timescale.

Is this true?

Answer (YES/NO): YES